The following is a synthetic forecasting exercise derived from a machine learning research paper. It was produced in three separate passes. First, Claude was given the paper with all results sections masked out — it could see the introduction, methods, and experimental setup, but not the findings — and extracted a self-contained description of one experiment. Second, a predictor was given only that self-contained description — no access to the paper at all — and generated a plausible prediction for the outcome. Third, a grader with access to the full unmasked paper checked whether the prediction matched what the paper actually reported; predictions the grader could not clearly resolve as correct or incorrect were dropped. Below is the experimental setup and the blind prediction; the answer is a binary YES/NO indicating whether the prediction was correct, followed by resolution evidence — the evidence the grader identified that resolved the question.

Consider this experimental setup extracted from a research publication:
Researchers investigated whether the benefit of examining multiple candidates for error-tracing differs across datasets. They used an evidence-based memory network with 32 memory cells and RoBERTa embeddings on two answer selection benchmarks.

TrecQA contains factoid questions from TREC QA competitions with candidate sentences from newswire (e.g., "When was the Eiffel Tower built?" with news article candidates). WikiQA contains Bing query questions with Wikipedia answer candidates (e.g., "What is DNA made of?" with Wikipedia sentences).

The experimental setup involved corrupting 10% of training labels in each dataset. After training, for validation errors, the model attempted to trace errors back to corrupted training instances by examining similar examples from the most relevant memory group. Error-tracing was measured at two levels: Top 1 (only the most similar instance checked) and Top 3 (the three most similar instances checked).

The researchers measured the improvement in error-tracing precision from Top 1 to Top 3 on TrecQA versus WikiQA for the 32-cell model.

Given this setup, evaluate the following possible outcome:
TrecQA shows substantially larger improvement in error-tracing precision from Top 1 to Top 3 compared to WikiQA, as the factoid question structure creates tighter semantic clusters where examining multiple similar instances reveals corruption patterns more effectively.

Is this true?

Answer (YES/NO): NO